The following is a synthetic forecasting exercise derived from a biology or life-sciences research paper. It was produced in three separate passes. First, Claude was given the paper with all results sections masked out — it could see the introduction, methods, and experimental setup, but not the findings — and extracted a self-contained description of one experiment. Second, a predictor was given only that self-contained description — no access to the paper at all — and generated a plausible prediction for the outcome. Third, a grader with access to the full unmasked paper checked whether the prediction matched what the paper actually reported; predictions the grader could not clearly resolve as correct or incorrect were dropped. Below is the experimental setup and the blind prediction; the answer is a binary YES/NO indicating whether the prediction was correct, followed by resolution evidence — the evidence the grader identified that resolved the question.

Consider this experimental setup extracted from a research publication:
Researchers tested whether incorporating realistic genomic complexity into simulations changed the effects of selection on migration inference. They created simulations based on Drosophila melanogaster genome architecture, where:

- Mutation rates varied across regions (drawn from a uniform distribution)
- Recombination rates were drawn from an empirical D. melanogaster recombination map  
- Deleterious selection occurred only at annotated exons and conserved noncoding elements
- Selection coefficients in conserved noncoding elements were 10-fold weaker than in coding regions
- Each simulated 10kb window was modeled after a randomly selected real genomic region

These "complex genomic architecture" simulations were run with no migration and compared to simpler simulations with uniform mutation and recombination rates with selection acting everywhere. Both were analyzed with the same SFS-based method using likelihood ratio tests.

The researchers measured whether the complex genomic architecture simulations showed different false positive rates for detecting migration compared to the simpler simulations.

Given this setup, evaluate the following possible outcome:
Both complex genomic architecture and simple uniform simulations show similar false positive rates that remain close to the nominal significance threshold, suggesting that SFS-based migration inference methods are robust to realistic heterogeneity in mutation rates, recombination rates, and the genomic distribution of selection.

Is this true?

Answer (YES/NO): NO